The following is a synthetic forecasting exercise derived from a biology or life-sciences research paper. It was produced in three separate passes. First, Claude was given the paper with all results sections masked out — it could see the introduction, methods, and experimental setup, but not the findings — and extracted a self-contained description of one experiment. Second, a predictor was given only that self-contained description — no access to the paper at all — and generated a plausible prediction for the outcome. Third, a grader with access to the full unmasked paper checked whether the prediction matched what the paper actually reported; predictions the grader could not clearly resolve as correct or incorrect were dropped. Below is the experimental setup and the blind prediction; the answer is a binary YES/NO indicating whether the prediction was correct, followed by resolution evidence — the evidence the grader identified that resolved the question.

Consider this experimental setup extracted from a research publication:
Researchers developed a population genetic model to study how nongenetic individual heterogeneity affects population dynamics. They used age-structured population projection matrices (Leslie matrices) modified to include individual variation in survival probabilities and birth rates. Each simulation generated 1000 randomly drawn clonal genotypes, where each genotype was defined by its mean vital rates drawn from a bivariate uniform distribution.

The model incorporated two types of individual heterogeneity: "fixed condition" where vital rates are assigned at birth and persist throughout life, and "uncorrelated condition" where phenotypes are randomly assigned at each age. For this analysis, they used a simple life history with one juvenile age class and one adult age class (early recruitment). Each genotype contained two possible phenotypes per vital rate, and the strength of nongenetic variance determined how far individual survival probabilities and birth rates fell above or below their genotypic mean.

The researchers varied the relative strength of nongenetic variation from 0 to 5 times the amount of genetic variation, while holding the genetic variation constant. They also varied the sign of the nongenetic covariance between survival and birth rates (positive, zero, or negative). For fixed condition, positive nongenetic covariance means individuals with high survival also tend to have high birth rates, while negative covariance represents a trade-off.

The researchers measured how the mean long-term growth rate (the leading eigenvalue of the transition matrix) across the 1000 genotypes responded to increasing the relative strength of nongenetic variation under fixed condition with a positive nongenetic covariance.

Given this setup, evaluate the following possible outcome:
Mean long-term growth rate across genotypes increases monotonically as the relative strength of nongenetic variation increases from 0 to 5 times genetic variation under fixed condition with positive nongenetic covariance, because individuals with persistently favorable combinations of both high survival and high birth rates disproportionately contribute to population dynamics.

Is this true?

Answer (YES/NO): YES